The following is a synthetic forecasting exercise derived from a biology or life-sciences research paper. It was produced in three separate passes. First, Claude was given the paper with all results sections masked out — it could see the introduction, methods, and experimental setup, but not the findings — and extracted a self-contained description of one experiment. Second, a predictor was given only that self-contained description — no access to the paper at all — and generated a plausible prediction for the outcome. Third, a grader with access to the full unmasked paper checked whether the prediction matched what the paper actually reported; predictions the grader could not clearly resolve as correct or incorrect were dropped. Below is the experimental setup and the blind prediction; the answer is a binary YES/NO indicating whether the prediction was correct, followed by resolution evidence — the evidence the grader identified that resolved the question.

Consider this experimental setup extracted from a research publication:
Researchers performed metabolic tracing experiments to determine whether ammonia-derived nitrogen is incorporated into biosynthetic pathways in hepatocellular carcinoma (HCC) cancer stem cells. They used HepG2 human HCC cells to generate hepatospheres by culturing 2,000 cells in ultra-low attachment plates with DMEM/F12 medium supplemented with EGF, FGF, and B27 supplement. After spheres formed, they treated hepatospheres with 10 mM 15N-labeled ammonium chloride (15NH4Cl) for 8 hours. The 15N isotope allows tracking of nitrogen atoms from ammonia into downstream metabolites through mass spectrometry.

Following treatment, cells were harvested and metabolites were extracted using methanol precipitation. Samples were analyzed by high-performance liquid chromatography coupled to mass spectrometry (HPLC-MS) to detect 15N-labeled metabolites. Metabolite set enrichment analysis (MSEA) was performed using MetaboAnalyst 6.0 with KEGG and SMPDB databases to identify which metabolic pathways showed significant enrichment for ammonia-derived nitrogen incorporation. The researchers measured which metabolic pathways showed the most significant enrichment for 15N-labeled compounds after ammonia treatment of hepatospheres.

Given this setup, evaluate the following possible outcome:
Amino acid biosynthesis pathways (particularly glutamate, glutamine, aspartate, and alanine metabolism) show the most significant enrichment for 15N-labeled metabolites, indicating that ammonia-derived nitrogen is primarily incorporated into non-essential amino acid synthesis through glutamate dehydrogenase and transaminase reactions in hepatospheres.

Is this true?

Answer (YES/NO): NO